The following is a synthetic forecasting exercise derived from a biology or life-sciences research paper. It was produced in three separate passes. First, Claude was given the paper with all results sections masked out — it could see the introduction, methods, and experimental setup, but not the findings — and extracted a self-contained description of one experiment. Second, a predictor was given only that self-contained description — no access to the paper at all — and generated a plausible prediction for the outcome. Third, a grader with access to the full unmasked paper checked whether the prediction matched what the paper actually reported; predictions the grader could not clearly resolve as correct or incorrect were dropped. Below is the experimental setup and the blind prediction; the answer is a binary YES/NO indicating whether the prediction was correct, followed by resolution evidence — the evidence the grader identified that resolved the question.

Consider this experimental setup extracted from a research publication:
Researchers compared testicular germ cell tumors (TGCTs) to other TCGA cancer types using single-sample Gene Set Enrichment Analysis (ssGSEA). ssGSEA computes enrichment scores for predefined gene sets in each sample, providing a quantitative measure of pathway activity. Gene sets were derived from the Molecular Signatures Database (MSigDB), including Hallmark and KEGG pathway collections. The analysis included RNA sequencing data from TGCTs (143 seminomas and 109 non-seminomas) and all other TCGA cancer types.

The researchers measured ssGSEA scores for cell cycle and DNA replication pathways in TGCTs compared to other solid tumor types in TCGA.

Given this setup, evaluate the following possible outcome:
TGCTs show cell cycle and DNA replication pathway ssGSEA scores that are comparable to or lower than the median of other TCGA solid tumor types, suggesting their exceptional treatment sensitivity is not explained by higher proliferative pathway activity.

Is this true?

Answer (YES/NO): NO